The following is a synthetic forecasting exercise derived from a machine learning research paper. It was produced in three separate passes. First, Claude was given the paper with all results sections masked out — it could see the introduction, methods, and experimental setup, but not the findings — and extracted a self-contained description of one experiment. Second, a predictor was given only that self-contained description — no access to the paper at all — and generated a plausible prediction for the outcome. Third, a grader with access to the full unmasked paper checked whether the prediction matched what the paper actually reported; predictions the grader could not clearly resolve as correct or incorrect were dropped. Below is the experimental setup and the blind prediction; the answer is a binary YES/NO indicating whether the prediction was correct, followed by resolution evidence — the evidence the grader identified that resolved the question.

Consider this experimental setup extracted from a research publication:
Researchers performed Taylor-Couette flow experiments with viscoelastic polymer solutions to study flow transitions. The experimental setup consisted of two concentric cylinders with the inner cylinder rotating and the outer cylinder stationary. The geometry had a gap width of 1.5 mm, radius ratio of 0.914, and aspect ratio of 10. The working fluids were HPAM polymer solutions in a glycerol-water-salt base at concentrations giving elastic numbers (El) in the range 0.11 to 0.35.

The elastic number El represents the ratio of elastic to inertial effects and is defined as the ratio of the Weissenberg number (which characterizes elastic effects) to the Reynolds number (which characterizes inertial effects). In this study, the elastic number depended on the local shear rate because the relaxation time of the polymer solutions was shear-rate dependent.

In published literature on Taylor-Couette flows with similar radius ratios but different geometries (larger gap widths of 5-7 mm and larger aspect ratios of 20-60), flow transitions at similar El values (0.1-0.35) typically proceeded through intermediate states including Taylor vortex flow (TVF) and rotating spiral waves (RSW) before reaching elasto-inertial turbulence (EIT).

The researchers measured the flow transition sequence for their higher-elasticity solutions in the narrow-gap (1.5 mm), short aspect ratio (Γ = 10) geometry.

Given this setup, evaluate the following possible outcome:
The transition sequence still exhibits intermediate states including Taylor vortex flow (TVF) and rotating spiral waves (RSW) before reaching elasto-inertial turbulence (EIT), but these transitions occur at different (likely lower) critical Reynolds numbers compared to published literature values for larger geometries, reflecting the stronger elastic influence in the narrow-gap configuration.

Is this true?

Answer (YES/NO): NO